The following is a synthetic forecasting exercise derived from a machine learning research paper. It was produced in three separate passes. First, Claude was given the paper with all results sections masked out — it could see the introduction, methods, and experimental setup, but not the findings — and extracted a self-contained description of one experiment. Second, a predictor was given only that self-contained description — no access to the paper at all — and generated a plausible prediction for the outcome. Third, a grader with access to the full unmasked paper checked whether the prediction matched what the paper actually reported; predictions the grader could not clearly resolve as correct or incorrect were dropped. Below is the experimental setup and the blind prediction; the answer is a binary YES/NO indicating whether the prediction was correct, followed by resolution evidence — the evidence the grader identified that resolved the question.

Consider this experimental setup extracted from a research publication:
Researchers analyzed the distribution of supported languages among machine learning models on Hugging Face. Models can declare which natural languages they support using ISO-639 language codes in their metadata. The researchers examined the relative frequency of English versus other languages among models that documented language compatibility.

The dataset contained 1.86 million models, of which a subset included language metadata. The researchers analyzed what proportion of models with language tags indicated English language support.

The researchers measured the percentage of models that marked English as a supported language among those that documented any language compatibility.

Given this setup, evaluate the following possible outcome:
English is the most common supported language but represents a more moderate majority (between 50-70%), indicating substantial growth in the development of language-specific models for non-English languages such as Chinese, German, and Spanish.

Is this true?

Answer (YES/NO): NO